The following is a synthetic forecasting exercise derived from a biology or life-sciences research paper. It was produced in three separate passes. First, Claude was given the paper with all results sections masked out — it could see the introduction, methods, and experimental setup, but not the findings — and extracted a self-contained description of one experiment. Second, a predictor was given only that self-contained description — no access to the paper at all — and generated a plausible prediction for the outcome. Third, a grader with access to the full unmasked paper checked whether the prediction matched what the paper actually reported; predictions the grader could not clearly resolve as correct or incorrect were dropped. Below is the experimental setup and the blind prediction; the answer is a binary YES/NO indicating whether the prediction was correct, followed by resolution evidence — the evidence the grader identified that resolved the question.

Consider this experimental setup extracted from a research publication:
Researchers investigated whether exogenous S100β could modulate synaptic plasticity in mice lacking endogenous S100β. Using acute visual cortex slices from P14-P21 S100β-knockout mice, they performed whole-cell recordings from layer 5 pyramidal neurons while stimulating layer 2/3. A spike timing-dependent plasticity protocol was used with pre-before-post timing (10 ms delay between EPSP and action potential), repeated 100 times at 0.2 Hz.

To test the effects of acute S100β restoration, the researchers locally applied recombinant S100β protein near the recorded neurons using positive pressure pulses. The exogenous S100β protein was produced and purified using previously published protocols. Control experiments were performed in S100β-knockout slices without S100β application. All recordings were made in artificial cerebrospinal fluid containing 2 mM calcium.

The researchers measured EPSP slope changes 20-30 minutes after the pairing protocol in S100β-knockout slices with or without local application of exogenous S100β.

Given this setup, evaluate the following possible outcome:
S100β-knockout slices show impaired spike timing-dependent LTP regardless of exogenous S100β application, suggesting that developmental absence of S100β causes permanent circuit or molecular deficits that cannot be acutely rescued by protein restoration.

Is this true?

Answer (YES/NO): NO